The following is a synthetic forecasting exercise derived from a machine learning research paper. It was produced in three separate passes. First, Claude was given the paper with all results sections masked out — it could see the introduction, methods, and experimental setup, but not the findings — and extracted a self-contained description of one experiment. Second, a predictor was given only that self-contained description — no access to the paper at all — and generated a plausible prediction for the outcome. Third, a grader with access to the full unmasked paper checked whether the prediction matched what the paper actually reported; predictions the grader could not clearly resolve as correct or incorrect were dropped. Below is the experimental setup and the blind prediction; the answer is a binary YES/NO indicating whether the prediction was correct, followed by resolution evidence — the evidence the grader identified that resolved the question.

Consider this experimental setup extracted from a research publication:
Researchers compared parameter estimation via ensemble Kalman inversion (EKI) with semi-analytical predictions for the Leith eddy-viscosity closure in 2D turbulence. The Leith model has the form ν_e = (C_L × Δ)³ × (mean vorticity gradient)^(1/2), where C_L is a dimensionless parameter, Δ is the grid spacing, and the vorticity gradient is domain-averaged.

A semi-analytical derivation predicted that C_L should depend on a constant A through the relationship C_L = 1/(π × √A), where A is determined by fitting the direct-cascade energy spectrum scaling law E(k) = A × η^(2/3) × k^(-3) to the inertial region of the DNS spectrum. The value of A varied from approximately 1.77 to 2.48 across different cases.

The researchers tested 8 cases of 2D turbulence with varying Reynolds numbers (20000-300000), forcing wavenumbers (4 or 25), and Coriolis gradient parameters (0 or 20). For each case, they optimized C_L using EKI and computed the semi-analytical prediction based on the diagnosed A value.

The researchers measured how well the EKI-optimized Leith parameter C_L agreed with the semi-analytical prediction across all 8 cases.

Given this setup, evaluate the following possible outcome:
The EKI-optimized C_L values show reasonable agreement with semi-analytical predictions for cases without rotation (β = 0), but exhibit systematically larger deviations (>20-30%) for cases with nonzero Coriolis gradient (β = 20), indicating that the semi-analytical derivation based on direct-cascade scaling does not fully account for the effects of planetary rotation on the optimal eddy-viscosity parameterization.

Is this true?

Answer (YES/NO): NO